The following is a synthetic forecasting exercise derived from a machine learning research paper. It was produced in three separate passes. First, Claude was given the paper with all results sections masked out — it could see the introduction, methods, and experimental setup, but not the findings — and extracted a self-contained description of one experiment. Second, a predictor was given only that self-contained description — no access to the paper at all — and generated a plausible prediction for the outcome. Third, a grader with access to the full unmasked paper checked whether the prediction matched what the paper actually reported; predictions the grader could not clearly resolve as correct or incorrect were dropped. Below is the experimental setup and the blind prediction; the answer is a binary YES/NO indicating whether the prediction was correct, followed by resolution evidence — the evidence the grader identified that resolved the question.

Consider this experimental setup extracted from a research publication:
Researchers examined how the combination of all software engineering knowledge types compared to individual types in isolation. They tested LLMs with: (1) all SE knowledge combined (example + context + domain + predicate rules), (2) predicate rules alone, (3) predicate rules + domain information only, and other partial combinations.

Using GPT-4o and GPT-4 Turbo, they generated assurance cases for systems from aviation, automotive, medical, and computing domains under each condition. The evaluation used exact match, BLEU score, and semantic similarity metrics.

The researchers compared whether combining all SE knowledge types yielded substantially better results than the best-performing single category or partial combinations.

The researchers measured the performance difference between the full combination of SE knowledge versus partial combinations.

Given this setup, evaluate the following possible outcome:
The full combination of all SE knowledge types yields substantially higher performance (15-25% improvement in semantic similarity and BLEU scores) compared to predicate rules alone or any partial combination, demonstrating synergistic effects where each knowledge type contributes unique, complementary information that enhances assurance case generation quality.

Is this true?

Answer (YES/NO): NO